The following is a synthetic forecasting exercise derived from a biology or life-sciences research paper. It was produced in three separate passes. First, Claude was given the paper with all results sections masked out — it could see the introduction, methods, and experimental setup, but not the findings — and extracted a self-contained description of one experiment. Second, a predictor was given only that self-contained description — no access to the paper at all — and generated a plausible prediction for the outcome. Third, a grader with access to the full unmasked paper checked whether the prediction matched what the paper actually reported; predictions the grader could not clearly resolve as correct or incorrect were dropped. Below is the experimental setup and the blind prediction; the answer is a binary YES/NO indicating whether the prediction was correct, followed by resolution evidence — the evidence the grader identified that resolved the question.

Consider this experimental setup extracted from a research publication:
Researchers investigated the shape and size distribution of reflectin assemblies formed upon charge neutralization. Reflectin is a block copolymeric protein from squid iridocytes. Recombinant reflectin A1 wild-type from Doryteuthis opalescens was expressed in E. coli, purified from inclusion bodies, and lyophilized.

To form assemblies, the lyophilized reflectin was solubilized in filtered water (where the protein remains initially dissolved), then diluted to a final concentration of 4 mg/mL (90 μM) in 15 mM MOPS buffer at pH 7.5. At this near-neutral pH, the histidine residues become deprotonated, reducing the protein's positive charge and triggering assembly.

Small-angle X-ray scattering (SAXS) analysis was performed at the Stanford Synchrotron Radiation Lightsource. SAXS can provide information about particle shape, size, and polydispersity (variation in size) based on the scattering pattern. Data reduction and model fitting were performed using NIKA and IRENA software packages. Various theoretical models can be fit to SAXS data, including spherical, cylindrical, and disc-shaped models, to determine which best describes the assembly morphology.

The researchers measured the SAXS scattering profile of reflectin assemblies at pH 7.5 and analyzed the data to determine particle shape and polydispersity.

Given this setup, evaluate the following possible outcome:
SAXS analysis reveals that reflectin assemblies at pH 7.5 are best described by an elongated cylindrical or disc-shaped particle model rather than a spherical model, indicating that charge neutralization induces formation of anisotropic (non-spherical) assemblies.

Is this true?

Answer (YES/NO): NO